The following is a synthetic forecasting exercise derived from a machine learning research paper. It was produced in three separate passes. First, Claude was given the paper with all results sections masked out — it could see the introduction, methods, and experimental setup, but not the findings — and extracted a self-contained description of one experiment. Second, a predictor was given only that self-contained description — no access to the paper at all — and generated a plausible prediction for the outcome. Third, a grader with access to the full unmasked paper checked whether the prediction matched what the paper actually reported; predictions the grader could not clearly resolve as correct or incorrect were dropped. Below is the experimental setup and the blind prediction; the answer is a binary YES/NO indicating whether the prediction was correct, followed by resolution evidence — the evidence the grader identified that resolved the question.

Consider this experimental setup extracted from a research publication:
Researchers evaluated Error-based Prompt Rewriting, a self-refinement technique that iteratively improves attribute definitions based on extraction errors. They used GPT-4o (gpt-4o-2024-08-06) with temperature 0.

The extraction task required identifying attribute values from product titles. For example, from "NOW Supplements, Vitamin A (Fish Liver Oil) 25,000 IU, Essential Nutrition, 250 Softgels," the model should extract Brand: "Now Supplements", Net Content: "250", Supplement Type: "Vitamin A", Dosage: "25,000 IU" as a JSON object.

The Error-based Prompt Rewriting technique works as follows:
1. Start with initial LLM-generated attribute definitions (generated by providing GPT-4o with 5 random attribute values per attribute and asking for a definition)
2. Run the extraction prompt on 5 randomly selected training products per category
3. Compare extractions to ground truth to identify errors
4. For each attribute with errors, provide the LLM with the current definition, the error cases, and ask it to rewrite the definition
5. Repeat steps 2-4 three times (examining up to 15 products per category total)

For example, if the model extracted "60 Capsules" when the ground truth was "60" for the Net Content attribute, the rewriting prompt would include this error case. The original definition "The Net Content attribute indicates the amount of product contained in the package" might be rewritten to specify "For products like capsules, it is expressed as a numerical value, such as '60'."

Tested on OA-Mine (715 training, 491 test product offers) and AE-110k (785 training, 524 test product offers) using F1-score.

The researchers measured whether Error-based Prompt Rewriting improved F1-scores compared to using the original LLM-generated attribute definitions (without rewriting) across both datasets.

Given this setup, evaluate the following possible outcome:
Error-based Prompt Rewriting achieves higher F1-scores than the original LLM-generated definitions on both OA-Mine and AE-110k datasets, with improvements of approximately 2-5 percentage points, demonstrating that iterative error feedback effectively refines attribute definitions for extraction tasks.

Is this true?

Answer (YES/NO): NO